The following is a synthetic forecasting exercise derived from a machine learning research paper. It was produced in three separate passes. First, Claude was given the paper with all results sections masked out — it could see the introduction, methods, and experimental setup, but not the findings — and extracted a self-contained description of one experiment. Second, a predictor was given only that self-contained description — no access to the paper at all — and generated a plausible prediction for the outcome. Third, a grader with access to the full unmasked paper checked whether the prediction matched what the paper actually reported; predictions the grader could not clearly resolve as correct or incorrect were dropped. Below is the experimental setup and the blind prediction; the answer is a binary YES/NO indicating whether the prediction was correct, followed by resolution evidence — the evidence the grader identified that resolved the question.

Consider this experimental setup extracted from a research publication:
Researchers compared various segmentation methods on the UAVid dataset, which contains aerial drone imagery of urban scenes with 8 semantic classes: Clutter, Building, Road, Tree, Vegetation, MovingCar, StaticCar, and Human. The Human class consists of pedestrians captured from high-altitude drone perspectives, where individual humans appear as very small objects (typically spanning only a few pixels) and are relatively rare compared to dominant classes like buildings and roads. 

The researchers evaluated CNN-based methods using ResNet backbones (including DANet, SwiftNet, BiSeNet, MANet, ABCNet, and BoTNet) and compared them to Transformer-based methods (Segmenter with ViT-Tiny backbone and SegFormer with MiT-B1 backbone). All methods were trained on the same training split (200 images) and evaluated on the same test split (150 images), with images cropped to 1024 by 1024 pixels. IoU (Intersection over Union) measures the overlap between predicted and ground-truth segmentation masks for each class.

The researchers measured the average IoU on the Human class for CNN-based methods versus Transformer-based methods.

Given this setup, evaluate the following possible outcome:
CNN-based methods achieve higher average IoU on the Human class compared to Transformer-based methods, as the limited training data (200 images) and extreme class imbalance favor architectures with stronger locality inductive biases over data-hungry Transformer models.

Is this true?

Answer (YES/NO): NO